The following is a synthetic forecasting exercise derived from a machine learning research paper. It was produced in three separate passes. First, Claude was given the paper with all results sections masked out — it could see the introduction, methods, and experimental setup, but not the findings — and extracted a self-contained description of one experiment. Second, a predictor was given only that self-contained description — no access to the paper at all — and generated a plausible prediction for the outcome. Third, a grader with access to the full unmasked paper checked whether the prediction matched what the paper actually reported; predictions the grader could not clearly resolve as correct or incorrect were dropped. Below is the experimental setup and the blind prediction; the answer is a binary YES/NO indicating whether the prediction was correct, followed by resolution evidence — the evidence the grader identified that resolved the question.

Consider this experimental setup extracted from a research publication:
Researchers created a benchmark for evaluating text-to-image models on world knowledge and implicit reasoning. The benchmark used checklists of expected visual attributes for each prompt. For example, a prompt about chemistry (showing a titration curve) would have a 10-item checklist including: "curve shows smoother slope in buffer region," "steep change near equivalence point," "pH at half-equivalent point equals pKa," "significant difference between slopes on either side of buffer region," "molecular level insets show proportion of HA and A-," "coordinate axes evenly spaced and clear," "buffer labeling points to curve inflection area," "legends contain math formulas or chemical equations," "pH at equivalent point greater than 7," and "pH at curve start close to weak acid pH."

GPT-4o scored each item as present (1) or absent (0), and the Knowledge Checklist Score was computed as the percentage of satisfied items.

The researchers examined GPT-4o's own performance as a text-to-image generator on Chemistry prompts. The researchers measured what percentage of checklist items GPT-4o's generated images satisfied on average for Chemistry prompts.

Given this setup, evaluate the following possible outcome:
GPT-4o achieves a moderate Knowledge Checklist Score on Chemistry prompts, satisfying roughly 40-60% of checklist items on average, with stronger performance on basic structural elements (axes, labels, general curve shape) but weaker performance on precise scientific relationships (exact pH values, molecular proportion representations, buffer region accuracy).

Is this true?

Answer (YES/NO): NO